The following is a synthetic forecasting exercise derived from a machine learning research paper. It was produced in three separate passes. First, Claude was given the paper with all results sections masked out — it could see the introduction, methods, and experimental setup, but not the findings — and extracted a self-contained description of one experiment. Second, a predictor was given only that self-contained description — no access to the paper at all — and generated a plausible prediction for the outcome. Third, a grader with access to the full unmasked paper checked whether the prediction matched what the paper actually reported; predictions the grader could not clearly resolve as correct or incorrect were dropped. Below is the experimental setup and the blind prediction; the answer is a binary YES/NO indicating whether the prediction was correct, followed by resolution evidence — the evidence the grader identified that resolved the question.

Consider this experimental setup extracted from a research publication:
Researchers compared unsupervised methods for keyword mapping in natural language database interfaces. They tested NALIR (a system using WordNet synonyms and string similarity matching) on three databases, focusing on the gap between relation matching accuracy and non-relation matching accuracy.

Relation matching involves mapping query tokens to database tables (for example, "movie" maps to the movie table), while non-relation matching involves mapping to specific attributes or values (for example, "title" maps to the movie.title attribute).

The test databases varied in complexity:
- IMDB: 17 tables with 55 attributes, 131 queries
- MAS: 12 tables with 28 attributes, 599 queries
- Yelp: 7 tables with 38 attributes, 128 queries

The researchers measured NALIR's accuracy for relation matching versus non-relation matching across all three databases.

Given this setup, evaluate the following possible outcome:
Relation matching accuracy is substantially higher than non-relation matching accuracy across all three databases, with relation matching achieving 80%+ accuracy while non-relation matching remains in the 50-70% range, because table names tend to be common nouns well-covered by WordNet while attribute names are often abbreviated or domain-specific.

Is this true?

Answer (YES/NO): NO